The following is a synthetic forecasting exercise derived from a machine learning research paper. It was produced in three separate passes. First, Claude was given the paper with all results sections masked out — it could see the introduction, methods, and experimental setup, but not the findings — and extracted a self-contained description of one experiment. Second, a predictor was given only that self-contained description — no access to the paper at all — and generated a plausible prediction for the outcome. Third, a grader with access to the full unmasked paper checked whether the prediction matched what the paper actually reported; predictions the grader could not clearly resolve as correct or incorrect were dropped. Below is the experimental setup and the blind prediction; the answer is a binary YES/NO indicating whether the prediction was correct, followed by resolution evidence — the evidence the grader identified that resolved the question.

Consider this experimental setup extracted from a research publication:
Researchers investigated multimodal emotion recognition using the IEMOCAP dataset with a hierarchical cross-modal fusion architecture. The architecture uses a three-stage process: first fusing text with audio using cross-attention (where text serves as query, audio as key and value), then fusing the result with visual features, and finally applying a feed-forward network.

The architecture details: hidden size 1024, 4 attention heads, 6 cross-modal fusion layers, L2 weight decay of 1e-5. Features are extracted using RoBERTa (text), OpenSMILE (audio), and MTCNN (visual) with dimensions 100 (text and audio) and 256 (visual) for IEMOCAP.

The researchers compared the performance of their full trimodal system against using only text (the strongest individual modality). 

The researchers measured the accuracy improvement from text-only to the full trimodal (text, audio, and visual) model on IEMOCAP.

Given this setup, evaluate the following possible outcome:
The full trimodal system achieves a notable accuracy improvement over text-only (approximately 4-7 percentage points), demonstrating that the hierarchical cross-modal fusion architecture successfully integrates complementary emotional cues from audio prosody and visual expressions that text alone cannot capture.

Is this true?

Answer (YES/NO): NO